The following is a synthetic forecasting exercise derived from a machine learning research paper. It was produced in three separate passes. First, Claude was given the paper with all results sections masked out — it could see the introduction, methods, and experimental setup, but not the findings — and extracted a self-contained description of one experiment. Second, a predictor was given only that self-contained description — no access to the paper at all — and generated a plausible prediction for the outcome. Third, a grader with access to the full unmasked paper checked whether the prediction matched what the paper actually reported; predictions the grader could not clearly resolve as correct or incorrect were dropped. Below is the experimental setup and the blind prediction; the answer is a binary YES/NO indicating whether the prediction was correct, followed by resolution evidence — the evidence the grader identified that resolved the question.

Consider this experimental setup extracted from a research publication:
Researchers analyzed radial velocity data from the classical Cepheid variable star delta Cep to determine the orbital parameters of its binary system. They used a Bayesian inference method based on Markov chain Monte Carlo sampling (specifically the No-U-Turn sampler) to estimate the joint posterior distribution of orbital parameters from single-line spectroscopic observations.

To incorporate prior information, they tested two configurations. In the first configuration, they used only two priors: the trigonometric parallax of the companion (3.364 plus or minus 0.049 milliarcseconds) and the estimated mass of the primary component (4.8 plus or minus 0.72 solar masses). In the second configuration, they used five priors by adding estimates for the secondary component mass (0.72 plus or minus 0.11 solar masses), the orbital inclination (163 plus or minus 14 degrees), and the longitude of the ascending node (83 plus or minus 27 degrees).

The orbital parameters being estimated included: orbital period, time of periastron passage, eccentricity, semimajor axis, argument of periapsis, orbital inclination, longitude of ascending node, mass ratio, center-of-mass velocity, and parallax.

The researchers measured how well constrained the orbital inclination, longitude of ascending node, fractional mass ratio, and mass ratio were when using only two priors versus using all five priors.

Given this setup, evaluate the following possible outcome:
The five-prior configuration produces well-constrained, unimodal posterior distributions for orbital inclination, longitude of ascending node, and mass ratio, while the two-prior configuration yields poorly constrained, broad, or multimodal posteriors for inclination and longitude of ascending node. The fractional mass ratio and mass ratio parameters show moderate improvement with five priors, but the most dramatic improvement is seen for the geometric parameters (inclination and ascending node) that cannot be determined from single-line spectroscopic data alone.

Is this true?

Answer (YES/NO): NO